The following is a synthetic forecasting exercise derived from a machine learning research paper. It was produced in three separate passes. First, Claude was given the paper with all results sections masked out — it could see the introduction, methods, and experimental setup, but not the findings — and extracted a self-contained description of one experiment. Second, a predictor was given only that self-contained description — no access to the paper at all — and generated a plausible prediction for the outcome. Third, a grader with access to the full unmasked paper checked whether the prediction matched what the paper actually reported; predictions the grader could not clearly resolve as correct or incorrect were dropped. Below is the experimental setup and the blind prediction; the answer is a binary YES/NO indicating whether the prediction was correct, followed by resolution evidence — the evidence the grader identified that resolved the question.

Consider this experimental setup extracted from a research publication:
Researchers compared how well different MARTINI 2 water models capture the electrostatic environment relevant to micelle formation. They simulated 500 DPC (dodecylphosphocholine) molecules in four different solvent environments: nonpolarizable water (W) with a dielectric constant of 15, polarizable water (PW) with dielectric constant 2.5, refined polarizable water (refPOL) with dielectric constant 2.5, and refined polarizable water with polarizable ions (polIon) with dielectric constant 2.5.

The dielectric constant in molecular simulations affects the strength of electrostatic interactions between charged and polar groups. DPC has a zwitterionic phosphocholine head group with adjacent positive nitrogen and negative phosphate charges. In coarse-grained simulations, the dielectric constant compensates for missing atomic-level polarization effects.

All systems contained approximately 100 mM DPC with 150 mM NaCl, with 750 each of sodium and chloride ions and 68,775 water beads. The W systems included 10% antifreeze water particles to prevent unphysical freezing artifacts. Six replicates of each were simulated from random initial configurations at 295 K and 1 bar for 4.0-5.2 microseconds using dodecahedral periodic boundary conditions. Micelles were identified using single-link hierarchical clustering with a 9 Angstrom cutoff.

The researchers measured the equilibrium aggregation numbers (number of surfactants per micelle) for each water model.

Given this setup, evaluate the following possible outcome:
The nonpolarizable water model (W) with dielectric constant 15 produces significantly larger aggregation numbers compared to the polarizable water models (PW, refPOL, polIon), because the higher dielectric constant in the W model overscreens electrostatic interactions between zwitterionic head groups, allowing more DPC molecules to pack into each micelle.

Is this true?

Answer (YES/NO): YES